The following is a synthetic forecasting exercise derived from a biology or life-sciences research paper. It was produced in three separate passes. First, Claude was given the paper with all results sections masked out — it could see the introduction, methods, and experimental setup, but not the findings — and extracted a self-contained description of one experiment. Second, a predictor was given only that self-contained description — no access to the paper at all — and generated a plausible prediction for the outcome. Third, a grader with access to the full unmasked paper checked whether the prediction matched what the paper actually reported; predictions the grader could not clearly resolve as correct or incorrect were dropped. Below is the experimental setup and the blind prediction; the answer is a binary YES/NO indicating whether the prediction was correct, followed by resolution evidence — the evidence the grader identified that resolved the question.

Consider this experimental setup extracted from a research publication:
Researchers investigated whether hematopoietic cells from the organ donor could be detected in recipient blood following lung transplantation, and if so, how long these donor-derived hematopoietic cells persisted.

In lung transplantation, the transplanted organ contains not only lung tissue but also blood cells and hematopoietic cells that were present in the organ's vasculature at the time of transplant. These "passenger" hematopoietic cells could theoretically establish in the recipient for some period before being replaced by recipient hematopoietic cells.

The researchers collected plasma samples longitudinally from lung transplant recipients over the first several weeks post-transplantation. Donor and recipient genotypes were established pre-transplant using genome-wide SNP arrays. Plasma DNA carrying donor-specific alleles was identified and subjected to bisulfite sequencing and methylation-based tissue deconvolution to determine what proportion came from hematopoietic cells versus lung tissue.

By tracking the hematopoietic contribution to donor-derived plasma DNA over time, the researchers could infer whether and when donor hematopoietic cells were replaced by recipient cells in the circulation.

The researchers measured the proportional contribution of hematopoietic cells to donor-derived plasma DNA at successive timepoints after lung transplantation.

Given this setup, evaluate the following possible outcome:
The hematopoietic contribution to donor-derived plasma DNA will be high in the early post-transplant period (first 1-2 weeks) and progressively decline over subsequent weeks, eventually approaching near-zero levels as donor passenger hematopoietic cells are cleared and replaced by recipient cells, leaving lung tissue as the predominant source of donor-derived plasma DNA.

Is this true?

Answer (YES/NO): NO